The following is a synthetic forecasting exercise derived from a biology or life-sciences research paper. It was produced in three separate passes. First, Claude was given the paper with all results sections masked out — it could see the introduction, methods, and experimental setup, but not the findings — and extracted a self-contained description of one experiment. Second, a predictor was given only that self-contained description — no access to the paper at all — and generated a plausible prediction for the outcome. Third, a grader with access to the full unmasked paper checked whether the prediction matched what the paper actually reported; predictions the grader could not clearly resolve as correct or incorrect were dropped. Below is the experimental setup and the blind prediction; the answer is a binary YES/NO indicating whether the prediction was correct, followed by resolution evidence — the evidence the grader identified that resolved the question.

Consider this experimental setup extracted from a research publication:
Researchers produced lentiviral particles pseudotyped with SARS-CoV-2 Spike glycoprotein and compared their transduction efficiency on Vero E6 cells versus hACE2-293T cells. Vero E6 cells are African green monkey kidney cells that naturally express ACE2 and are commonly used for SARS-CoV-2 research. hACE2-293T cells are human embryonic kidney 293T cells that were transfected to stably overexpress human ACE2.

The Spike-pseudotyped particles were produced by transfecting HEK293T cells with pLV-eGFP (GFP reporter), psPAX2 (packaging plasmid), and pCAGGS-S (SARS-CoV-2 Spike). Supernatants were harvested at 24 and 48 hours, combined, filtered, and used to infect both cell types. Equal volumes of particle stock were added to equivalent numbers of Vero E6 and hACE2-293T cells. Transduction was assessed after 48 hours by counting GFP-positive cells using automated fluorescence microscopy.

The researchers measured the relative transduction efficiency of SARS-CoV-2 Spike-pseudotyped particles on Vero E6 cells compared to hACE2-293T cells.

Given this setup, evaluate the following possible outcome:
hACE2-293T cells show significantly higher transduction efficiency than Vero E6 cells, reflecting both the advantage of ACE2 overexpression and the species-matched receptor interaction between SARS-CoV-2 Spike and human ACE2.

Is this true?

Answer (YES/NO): YES